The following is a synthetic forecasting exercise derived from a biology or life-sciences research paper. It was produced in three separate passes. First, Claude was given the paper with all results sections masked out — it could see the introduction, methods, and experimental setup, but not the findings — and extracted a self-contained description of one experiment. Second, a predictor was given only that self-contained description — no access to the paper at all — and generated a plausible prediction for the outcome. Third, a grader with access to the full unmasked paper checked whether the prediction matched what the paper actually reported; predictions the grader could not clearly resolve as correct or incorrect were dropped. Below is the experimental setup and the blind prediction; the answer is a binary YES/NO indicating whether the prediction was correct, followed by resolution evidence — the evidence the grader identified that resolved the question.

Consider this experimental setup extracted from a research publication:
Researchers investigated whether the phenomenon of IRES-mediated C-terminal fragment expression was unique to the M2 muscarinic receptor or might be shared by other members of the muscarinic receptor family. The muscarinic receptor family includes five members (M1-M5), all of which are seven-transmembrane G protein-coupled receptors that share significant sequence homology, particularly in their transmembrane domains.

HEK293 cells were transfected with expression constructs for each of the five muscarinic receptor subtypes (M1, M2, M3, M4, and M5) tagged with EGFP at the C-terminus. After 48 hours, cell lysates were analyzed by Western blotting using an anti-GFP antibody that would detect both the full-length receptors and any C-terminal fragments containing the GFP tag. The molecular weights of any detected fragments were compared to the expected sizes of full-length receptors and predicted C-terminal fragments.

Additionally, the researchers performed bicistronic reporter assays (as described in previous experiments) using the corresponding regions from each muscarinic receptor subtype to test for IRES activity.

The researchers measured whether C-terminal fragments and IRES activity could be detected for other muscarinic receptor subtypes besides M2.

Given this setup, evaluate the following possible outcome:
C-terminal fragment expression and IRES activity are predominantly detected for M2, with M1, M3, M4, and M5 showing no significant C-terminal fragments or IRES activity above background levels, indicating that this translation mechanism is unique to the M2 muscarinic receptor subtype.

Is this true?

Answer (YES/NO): NO